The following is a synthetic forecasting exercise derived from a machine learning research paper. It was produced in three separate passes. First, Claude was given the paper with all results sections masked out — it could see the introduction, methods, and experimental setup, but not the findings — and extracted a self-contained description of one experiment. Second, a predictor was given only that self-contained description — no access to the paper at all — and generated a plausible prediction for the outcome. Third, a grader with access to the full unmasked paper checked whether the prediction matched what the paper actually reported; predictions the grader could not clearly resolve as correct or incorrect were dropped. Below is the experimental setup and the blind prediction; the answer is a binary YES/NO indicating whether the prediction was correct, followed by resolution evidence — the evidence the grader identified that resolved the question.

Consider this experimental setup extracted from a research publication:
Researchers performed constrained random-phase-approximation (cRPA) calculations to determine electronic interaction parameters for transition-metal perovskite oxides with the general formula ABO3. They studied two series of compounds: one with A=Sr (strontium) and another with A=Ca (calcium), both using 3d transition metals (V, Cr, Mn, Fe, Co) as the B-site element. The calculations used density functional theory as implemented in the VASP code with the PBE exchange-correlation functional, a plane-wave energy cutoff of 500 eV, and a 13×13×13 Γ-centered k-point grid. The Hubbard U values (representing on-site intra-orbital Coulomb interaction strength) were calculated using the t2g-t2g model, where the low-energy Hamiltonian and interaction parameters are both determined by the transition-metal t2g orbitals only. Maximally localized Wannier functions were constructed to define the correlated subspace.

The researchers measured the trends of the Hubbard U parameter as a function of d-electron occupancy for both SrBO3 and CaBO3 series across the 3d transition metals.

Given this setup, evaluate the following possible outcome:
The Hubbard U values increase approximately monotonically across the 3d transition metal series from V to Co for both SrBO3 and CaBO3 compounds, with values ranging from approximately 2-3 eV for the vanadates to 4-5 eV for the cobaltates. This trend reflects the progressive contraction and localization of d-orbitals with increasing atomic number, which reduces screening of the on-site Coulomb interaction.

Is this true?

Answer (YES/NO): NO